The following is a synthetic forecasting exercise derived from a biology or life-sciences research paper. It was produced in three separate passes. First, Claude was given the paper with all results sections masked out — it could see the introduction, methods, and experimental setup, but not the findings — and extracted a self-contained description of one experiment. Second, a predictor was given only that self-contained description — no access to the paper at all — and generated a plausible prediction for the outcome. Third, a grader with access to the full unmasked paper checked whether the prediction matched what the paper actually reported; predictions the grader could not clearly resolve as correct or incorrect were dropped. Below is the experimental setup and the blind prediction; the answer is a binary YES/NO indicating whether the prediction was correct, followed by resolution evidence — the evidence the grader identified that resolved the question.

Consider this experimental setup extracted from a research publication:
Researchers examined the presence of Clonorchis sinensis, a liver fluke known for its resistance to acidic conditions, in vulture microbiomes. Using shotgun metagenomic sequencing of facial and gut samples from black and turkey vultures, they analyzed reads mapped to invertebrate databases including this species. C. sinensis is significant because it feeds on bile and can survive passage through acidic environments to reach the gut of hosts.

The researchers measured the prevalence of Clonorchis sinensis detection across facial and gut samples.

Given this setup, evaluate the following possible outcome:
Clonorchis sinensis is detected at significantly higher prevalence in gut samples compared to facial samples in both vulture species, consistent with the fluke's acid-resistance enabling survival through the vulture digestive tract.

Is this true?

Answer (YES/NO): YES